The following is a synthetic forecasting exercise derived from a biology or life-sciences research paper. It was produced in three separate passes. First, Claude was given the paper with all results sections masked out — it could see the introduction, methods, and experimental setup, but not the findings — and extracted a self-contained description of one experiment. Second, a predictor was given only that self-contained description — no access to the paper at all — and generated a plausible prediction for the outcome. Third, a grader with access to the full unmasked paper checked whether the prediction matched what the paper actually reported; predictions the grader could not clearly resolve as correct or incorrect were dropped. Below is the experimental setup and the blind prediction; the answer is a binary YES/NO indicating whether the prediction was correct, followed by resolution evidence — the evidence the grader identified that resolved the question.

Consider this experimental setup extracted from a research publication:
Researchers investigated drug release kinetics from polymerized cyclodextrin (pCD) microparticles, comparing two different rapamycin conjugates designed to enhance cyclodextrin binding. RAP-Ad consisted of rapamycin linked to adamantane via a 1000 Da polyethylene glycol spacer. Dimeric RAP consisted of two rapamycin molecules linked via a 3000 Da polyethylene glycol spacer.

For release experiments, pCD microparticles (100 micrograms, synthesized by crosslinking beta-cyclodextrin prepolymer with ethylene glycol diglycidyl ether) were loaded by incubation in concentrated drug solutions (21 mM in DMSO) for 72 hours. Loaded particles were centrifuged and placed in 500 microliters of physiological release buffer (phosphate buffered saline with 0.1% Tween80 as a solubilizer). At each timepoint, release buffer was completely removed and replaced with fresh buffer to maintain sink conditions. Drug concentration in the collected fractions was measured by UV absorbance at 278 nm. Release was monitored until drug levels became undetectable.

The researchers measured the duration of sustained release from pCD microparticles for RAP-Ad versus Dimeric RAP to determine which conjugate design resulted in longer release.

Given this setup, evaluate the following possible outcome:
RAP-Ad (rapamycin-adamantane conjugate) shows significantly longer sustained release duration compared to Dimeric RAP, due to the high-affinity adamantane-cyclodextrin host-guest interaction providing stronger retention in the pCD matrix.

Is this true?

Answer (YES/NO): NO